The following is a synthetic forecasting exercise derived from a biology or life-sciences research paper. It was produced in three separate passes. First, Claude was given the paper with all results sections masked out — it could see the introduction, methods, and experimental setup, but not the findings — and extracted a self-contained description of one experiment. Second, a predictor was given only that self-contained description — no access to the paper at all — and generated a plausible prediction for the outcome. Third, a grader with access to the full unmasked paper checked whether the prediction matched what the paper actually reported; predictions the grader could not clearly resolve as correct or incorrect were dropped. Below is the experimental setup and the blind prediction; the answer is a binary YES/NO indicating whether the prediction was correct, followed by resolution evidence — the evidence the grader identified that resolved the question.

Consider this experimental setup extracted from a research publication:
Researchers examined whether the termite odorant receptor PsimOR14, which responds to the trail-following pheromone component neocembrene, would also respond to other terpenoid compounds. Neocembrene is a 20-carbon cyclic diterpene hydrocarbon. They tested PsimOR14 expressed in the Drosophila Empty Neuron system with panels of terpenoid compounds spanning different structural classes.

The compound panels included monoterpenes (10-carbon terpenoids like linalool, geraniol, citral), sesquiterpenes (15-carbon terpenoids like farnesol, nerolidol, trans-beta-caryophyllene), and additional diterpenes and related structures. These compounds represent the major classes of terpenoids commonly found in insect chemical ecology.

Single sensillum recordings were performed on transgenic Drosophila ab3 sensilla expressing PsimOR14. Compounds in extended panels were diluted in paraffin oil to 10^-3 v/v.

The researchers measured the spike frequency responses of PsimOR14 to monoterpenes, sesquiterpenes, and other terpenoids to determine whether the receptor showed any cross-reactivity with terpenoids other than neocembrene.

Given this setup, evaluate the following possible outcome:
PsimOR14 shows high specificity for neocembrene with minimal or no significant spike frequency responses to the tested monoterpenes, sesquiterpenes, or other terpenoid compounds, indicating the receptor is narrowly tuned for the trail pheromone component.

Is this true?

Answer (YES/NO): NO